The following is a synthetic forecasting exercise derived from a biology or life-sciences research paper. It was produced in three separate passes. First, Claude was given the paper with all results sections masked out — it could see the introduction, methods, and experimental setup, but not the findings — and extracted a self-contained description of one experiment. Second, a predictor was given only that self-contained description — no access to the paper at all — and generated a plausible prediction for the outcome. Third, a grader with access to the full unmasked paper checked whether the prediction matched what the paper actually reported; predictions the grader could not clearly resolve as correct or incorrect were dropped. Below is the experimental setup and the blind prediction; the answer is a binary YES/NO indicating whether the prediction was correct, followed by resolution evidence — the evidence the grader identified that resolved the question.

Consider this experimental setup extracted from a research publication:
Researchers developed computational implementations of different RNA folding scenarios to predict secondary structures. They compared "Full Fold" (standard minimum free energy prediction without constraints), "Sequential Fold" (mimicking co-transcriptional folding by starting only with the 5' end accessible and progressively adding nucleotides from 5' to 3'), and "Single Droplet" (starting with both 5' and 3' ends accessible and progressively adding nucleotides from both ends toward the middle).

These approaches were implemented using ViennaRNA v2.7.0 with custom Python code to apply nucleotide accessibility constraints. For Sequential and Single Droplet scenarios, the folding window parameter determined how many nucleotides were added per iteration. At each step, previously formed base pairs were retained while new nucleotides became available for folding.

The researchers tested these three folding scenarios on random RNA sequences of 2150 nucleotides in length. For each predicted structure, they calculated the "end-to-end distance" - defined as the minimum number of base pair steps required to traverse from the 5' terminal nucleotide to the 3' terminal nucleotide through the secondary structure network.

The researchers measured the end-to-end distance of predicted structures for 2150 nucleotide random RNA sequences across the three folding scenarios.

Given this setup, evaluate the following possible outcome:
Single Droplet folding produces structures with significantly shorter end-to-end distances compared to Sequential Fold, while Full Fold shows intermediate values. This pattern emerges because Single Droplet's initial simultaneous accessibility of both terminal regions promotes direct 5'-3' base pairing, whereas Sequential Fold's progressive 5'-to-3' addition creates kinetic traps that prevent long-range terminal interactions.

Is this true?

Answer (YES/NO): NO